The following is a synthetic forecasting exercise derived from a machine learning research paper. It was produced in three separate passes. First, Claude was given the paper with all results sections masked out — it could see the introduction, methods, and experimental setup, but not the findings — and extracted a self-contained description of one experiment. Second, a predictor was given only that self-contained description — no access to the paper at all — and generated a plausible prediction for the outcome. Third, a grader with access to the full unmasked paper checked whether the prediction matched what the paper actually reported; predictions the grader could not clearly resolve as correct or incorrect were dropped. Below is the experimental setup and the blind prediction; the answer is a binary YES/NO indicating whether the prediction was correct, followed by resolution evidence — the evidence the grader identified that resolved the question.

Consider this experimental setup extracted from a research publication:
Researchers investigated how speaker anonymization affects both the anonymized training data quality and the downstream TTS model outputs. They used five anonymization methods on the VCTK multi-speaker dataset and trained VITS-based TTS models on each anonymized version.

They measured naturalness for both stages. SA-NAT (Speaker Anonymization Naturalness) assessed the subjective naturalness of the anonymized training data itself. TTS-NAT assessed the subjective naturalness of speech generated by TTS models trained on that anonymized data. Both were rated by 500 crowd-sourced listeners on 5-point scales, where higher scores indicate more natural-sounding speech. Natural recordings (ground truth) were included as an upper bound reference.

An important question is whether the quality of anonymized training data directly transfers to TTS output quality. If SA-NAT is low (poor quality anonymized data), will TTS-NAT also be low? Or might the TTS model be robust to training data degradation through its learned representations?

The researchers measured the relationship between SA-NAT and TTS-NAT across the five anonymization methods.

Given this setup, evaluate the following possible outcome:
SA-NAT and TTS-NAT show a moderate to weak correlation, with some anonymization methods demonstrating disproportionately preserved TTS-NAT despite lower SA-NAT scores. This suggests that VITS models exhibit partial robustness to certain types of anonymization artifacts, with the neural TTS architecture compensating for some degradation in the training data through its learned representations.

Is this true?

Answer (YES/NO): NO